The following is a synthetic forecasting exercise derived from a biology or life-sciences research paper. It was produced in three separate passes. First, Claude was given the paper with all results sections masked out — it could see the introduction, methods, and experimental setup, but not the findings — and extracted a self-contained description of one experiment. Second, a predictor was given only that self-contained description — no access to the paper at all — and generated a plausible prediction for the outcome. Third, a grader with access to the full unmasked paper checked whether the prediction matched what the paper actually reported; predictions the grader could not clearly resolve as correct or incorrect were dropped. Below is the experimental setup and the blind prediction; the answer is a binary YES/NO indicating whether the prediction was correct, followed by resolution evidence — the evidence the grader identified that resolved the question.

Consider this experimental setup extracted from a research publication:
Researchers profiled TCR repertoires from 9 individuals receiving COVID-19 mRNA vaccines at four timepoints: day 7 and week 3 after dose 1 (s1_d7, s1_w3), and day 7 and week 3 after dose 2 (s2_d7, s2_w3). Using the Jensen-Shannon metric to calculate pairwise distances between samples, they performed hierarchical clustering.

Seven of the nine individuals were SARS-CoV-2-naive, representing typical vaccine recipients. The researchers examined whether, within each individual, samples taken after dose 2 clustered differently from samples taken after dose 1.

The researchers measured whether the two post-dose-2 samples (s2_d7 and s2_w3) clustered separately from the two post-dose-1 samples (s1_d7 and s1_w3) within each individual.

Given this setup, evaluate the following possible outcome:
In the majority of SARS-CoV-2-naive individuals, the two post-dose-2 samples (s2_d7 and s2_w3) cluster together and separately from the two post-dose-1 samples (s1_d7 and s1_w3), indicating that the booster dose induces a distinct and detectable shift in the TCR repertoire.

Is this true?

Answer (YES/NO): YES